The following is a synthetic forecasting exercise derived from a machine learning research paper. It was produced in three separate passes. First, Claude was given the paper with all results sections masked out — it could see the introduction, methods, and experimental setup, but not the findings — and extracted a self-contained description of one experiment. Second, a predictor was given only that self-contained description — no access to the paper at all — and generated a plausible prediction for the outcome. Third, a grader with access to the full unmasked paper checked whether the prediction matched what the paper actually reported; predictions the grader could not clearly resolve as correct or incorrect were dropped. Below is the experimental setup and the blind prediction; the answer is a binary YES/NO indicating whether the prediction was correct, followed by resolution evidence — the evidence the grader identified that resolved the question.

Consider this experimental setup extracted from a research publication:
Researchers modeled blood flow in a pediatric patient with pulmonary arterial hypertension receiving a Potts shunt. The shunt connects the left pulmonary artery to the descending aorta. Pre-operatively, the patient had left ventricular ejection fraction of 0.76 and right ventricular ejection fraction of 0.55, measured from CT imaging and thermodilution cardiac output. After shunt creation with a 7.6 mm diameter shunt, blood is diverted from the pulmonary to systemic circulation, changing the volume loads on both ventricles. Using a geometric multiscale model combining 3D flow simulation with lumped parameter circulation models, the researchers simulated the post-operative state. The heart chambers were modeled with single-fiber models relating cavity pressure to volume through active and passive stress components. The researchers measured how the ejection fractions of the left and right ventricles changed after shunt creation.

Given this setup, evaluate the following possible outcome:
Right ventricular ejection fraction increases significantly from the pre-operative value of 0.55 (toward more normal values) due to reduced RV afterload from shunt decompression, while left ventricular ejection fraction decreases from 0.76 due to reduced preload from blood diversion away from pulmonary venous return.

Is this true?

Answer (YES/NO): NO